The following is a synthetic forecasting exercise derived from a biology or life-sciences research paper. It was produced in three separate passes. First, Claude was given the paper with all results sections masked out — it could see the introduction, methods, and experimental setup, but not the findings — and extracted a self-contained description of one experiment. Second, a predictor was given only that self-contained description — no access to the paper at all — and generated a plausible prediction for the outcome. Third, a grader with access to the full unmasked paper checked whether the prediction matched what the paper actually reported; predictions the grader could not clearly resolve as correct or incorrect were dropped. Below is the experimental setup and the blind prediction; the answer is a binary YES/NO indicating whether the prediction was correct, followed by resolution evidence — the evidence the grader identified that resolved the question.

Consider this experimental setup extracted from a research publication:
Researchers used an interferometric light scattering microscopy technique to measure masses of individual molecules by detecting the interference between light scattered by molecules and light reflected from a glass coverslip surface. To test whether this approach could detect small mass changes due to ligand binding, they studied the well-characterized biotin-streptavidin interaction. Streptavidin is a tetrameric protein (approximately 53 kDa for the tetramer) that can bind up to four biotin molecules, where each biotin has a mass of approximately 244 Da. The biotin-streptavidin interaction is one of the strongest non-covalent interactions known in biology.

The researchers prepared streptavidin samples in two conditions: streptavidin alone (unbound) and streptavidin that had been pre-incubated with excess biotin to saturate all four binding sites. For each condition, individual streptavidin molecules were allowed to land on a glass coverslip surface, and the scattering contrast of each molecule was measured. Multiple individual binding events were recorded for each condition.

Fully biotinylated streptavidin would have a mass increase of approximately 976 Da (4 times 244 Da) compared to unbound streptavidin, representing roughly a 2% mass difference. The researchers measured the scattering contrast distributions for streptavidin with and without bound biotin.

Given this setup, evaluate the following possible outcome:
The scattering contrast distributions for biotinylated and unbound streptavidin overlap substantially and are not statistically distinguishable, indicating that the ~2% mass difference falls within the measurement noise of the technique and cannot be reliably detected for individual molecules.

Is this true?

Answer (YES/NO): NO